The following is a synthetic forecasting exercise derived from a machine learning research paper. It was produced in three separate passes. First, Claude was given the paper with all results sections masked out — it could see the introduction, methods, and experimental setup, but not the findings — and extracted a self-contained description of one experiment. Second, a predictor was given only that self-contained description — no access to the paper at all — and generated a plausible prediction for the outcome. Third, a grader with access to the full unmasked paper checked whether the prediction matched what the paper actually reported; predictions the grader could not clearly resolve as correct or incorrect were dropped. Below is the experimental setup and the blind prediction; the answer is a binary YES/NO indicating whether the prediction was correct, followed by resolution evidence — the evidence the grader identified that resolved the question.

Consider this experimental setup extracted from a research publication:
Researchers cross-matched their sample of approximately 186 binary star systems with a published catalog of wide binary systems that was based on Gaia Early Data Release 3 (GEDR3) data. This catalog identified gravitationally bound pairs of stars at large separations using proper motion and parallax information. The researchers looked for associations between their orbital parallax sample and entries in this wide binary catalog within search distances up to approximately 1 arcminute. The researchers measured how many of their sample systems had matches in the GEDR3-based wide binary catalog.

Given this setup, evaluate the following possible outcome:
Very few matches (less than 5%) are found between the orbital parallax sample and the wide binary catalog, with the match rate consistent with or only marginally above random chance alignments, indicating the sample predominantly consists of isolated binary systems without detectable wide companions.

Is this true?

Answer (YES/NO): NO